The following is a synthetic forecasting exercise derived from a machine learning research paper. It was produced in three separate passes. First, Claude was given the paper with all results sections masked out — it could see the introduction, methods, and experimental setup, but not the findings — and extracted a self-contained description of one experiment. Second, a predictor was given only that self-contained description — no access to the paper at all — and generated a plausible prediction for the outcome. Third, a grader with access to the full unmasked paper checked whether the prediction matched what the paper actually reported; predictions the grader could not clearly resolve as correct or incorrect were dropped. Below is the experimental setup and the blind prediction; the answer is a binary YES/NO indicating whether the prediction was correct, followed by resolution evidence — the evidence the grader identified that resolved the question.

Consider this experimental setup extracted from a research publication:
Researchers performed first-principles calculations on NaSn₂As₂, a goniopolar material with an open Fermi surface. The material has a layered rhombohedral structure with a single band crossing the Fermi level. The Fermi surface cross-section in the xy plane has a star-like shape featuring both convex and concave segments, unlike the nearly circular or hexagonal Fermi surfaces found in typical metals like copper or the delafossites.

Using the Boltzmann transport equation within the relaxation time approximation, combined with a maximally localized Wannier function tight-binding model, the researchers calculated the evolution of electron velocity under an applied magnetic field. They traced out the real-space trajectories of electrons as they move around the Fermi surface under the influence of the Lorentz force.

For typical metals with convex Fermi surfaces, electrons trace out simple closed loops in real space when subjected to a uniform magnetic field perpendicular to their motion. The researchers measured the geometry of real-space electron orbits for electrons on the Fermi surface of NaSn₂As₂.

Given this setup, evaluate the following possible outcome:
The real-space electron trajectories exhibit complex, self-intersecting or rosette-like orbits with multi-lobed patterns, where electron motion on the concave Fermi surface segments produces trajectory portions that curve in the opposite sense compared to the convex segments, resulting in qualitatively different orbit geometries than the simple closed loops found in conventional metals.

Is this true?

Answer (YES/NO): YES